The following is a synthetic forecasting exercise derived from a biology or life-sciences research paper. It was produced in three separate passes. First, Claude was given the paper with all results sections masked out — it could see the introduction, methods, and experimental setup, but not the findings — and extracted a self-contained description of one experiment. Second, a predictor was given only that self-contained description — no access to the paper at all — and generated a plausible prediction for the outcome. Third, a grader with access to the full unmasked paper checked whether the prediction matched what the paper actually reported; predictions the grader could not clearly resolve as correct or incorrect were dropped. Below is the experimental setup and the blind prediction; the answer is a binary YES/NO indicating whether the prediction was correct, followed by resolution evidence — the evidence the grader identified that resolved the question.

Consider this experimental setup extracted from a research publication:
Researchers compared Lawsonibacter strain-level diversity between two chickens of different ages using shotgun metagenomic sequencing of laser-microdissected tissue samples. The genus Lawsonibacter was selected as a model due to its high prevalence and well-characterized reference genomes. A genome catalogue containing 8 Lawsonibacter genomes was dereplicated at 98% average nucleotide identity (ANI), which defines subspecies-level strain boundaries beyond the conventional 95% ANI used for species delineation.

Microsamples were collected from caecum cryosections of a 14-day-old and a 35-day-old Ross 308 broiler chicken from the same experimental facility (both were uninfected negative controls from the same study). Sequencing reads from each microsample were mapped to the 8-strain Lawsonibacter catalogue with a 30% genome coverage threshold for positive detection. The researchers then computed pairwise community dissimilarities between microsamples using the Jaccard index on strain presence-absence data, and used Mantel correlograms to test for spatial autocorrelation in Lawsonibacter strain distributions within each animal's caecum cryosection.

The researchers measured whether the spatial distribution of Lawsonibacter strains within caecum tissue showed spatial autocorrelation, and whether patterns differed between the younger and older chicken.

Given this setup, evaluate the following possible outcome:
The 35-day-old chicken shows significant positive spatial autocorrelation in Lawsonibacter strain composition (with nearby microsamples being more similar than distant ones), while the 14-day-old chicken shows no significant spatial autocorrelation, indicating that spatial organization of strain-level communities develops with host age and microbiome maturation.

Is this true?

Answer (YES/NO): NO